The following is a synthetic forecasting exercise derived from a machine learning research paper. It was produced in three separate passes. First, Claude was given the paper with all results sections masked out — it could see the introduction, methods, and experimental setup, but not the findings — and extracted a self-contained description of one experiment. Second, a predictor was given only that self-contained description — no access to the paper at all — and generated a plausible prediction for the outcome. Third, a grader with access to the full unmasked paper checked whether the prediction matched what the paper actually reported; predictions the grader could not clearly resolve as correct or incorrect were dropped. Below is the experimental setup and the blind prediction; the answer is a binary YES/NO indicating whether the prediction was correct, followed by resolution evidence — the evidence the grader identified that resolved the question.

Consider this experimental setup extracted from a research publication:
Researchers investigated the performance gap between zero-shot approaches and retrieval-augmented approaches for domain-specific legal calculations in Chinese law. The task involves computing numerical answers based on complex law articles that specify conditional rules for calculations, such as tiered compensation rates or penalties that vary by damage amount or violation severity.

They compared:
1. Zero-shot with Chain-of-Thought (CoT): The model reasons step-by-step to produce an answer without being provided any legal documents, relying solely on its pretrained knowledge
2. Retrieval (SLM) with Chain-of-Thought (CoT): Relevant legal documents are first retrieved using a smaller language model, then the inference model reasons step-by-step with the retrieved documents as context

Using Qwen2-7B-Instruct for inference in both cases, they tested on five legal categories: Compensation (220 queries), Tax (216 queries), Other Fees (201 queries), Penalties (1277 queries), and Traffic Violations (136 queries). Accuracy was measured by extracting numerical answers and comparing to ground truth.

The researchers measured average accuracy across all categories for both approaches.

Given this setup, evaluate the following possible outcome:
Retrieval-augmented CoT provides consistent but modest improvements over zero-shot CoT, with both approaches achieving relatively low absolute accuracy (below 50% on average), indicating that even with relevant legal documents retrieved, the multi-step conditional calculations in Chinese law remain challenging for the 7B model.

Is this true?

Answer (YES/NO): NO